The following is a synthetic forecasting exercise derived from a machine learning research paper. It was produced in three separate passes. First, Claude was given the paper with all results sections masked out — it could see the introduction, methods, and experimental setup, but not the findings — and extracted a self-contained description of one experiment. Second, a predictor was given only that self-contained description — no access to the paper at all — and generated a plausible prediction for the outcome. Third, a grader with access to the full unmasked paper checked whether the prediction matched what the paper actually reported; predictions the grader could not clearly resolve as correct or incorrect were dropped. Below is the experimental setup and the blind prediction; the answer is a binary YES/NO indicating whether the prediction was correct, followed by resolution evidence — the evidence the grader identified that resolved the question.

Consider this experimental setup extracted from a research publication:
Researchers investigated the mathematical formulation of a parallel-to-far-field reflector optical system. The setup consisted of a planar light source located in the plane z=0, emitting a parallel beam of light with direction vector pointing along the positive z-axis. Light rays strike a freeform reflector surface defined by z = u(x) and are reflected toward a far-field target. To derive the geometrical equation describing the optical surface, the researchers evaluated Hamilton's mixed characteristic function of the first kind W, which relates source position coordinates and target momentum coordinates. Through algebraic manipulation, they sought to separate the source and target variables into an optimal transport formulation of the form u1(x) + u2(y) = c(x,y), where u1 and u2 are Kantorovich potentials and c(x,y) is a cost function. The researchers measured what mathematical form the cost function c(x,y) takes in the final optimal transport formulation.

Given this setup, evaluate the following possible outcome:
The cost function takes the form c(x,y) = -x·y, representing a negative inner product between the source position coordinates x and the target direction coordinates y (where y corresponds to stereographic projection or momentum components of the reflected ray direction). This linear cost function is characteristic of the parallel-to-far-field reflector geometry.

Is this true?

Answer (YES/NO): NO